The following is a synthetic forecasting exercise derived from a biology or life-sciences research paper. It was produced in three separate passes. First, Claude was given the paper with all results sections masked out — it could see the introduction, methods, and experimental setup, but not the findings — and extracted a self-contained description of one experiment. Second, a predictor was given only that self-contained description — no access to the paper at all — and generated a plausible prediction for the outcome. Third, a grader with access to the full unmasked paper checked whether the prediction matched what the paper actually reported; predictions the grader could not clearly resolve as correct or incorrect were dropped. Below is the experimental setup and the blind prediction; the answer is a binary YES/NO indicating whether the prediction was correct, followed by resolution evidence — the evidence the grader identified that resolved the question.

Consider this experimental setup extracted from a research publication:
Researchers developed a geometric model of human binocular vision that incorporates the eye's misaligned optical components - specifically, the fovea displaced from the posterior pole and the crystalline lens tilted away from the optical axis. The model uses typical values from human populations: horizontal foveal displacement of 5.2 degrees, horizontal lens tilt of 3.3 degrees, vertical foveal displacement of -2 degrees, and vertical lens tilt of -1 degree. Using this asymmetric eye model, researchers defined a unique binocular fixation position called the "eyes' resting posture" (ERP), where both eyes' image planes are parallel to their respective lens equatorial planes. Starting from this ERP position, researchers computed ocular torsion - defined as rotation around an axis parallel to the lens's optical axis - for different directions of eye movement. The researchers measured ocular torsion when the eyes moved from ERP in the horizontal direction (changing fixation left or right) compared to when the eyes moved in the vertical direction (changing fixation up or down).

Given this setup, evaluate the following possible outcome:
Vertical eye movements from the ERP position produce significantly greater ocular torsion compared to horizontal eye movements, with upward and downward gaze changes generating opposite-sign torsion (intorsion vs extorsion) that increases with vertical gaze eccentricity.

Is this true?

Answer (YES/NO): NO